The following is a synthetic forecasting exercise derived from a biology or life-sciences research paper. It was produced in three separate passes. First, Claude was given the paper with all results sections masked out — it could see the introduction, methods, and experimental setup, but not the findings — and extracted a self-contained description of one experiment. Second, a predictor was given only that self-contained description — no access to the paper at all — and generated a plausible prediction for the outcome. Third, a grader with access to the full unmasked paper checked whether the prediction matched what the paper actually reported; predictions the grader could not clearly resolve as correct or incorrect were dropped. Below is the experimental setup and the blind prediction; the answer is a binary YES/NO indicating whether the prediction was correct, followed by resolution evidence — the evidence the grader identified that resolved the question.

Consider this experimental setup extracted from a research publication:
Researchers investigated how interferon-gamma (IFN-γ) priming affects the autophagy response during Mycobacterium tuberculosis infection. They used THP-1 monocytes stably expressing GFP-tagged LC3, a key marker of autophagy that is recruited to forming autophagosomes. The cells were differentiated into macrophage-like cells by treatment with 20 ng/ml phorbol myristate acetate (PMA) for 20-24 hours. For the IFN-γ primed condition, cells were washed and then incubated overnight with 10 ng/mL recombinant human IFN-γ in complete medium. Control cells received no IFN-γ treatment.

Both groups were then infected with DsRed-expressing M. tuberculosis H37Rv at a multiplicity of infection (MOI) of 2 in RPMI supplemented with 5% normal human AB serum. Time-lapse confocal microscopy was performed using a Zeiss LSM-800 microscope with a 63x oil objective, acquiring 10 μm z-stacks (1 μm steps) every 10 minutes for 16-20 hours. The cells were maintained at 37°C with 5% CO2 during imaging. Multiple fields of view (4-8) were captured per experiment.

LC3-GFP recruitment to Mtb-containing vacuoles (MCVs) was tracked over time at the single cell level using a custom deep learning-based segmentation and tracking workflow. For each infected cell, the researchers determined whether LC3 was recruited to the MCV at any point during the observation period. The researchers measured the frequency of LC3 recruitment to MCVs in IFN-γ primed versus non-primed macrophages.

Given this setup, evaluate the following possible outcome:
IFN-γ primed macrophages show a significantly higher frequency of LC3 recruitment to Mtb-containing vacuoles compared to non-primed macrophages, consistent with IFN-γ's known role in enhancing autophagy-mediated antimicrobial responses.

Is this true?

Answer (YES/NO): NO